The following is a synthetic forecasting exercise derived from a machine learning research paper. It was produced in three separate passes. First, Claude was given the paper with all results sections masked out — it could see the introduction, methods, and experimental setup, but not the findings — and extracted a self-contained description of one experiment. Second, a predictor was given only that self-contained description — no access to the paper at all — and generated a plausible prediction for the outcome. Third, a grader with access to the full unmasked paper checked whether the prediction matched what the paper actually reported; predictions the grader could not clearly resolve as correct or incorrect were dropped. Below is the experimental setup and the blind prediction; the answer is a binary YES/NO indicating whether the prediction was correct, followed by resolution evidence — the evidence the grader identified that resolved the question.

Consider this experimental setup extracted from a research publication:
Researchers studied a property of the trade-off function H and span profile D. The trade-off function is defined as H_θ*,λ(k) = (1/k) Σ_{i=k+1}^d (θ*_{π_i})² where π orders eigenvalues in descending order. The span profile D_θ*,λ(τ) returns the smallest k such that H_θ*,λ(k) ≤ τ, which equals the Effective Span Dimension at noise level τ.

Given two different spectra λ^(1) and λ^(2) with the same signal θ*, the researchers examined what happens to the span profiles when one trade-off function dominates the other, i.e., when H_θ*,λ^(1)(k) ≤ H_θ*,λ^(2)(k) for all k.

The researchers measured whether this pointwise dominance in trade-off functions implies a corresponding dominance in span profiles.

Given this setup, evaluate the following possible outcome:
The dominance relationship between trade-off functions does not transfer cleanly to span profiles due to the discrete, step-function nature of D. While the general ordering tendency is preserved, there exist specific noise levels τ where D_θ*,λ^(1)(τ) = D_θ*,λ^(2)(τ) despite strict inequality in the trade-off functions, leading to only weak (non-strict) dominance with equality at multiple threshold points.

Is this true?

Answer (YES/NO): NO